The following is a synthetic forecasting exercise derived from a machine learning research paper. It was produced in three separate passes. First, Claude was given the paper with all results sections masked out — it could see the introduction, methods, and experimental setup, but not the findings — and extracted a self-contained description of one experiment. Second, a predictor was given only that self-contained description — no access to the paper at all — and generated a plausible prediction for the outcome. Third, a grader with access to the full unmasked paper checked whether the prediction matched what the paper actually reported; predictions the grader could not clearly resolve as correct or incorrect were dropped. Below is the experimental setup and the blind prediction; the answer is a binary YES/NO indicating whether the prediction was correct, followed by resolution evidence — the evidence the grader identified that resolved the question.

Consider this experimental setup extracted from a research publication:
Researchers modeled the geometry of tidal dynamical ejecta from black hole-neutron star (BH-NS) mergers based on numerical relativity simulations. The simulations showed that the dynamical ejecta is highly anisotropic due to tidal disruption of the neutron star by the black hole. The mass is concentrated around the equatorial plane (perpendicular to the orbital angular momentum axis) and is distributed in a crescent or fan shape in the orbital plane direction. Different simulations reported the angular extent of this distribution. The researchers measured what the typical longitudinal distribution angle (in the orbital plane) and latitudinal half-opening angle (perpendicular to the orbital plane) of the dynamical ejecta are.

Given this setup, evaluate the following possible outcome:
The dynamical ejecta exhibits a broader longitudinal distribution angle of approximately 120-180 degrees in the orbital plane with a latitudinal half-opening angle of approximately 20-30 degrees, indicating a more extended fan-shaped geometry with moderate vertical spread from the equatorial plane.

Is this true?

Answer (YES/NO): NO